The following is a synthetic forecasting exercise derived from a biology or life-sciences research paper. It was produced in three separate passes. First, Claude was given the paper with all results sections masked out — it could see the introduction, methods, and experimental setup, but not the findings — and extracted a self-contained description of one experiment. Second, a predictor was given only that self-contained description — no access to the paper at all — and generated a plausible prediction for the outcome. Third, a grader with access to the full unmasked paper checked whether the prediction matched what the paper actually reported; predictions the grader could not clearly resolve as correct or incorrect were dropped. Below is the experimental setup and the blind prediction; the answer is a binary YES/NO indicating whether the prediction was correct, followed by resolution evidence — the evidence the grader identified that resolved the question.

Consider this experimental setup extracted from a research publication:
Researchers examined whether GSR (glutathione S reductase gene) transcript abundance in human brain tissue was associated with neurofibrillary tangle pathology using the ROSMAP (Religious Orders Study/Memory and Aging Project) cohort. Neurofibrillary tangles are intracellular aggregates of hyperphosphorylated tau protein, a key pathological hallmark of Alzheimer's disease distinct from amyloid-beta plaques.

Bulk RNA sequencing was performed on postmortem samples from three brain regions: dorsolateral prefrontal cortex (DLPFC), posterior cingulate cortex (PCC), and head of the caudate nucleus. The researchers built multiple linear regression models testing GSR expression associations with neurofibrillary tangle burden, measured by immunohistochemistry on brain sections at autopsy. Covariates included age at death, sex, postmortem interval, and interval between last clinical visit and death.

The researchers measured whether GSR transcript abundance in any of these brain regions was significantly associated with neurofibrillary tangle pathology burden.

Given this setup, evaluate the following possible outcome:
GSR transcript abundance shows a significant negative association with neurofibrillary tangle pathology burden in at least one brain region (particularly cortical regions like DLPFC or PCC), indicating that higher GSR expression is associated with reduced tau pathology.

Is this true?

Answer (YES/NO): YES